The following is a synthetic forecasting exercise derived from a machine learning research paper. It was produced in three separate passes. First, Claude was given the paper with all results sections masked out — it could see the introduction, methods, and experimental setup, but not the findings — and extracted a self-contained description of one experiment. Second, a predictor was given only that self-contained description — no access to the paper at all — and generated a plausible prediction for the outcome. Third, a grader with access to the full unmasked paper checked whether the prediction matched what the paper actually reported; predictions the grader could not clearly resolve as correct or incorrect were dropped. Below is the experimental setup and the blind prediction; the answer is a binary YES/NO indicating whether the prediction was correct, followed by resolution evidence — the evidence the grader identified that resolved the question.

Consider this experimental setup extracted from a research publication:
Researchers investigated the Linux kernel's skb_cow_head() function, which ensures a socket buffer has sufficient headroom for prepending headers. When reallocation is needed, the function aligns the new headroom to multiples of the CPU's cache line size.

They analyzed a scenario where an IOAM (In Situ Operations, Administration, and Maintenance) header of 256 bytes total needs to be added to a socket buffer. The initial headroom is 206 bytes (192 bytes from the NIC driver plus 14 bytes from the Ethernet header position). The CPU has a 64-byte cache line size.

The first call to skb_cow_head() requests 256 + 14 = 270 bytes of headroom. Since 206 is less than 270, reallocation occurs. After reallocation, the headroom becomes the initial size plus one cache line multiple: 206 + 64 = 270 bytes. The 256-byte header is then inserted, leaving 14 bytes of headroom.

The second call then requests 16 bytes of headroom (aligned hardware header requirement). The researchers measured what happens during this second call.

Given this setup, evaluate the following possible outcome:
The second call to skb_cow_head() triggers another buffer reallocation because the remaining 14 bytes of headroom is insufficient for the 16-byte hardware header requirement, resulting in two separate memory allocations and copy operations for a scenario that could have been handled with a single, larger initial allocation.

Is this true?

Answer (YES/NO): YES